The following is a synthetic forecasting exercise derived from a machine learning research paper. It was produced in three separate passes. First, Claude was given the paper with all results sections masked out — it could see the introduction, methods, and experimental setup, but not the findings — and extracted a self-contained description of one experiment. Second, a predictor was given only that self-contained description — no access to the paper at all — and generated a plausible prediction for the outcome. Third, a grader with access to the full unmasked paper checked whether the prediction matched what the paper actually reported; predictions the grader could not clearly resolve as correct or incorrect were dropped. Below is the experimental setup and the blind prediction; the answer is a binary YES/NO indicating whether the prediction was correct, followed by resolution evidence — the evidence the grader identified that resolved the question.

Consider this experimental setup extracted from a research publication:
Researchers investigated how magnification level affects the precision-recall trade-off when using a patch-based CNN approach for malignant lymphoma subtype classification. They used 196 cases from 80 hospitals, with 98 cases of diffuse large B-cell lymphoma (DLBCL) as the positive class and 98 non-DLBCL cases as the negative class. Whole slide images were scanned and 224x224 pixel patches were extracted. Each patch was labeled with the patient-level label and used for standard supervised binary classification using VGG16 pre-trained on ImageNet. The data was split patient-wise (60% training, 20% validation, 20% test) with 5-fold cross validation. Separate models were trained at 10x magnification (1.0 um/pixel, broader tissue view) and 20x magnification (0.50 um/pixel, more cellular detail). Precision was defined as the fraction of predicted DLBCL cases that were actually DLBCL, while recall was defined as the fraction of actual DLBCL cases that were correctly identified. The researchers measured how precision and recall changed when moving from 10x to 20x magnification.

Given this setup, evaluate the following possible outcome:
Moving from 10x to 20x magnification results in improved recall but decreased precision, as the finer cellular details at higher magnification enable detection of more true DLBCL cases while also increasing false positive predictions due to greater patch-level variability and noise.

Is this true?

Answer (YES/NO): YES